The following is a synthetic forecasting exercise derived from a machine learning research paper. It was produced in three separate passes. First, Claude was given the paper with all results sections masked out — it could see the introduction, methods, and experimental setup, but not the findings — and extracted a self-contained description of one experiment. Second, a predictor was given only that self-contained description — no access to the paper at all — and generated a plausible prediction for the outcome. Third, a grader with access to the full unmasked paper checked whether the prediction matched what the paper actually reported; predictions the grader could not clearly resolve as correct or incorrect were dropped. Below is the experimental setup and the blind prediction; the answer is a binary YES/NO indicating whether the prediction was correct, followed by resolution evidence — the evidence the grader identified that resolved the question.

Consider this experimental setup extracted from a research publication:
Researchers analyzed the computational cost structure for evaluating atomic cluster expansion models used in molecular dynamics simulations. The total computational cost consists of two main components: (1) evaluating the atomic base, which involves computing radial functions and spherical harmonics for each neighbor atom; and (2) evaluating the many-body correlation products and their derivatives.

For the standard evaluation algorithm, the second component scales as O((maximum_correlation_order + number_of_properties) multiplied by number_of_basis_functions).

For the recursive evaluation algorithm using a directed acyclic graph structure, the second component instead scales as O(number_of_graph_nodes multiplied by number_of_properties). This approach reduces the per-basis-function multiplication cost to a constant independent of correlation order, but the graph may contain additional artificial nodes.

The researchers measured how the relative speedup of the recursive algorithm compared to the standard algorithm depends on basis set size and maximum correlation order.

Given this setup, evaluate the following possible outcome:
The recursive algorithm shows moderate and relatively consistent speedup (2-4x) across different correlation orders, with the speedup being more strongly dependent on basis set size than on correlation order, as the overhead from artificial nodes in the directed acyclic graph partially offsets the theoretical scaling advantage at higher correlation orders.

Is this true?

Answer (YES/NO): NO